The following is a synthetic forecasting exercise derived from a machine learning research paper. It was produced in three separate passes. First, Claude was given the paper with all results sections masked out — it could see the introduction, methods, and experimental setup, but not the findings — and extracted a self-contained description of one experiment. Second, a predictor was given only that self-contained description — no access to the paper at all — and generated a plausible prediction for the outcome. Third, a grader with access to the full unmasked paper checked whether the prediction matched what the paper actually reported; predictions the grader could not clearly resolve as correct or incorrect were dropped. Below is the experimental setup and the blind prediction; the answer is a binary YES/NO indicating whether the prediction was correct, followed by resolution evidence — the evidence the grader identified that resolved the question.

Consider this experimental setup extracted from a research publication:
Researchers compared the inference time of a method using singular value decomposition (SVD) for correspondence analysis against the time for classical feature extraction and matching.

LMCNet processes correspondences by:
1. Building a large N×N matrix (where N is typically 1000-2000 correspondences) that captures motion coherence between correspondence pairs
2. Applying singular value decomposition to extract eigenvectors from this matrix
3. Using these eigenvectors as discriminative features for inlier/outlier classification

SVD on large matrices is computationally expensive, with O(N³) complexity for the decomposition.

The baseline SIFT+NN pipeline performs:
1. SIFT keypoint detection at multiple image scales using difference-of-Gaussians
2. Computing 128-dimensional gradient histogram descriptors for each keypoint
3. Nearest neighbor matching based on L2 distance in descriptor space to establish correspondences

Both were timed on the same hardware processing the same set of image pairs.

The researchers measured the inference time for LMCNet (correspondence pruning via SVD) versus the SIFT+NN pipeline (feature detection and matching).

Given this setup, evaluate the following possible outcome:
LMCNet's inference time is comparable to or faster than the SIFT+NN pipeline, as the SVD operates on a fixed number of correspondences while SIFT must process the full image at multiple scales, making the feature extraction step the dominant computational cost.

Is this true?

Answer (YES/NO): NO